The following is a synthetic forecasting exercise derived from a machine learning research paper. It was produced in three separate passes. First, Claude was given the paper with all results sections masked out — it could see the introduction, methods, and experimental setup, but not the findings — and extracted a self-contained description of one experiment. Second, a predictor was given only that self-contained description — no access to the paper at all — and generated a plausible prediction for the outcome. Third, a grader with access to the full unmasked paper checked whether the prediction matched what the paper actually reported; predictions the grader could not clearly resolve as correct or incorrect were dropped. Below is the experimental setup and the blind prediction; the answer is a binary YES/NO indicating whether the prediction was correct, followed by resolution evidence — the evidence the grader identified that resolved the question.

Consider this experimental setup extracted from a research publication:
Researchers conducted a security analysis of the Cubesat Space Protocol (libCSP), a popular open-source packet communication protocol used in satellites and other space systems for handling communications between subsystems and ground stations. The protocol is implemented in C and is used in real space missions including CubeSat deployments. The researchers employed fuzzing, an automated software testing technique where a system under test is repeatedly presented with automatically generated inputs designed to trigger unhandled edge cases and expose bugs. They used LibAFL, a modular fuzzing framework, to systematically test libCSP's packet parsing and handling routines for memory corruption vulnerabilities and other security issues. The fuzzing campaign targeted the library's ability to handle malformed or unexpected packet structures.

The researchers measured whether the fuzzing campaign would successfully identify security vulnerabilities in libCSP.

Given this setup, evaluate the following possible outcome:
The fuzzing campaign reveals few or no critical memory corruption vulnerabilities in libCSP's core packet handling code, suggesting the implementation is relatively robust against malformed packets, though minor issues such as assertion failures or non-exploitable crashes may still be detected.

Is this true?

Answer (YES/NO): NO